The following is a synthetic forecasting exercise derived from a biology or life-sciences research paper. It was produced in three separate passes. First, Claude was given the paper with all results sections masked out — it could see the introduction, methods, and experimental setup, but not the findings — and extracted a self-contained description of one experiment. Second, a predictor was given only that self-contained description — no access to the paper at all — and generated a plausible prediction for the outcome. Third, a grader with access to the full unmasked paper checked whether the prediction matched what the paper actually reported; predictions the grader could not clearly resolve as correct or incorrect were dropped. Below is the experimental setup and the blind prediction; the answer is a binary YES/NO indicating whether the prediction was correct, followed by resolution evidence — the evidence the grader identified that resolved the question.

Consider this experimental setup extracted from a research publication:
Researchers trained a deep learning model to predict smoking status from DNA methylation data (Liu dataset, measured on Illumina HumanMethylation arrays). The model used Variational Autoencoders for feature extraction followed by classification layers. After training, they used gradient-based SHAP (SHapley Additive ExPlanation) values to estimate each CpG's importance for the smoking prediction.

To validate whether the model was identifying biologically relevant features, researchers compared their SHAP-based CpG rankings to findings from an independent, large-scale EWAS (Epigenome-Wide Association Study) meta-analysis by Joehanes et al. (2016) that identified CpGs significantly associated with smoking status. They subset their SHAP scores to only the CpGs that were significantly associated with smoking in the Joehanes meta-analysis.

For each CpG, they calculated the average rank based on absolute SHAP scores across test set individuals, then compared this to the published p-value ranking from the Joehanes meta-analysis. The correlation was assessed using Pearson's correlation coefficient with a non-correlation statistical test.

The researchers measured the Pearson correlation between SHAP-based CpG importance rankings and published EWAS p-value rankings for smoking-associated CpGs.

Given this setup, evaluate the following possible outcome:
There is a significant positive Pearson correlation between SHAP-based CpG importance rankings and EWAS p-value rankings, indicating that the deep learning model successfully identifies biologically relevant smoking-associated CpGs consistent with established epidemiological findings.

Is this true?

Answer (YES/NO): YES